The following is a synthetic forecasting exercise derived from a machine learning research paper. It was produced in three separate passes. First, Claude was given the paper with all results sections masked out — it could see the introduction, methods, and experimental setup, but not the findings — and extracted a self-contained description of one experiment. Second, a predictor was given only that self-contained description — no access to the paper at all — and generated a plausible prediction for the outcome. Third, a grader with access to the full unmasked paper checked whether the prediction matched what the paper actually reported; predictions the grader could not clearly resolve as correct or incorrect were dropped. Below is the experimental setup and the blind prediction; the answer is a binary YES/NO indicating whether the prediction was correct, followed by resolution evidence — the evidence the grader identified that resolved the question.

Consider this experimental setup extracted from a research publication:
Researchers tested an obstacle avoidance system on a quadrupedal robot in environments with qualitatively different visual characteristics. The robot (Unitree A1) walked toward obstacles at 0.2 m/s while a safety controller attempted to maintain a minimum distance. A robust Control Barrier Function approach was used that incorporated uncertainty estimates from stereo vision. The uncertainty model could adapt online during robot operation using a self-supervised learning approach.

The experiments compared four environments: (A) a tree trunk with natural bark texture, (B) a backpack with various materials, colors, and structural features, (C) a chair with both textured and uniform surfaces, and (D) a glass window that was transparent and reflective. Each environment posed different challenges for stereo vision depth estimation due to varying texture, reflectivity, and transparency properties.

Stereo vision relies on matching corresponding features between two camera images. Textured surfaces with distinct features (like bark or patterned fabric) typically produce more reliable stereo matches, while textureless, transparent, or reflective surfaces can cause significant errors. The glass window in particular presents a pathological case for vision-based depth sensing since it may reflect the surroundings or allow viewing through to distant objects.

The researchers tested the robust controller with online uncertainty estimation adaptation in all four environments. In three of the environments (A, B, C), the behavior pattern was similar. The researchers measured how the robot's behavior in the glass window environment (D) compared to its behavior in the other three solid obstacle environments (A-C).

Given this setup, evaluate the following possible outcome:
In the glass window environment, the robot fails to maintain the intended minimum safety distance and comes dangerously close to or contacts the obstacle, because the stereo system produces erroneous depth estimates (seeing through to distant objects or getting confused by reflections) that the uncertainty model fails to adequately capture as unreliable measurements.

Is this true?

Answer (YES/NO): NO